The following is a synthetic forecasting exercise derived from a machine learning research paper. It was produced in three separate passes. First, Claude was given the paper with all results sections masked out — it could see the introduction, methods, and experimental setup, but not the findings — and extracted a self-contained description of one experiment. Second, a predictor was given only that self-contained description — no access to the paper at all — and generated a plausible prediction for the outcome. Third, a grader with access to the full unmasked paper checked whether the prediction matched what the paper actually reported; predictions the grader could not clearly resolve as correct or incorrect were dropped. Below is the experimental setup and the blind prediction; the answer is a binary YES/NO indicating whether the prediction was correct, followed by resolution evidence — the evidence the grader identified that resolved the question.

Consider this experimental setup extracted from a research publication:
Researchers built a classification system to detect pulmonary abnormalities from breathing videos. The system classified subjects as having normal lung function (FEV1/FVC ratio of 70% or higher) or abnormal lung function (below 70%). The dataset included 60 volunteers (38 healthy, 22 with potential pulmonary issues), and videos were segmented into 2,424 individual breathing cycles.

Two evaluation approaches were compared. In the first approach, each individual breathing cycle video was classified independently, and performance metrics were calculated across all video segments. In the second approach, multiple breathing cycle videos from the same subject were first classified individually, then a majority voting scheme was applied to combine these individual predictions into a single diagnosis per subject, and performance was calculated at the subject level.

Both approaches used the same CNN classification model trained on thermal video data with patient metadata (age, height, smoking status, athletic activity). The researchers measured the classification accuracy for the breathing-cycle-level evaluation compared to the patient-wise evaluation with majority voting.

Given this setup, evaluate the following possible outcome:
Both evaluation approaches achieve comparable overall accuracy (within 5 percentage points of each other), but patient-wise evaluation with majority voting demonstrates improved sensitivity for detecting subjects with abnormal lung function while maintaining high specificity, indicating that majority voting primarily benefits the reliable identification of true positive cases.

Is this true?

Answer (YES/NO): YES